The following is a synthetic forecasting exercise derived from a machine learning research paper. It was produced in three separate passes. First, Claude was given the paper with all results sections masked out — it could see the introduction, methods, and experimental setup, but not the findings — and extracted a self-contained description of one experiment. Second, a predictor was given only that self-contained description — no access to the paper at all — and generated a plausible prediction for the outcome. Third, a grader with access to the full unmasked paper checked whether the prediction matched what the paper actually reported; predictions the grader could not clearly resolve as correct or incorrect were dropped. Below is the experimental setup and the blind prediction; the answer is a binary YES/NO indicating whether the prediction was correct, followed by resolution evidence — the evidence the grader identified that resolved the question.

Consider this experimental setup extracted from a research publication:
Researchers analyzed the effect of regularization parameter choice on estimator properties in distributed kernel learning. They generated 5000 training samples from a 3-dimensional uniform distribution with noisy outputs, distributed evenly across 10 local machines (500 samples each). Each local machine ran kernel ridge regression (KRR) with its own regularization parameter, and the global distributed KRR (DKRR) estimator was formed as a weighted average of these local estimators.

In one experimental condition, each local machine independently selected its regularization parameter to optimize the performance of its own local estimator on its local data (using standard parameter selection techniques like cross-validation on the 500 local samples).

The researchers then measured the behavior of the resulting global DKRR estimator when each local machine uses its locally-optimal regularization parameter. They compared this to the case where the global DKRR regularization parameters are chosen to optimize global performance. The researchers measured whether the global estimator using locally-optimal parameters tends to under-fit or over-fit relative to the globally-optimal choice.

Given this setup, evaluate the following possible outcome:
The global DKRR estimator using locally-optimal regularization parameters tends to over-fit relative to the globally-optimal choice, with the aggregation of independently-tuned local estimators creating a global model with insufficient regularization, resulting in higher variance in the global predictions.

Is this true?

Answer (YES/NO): NO